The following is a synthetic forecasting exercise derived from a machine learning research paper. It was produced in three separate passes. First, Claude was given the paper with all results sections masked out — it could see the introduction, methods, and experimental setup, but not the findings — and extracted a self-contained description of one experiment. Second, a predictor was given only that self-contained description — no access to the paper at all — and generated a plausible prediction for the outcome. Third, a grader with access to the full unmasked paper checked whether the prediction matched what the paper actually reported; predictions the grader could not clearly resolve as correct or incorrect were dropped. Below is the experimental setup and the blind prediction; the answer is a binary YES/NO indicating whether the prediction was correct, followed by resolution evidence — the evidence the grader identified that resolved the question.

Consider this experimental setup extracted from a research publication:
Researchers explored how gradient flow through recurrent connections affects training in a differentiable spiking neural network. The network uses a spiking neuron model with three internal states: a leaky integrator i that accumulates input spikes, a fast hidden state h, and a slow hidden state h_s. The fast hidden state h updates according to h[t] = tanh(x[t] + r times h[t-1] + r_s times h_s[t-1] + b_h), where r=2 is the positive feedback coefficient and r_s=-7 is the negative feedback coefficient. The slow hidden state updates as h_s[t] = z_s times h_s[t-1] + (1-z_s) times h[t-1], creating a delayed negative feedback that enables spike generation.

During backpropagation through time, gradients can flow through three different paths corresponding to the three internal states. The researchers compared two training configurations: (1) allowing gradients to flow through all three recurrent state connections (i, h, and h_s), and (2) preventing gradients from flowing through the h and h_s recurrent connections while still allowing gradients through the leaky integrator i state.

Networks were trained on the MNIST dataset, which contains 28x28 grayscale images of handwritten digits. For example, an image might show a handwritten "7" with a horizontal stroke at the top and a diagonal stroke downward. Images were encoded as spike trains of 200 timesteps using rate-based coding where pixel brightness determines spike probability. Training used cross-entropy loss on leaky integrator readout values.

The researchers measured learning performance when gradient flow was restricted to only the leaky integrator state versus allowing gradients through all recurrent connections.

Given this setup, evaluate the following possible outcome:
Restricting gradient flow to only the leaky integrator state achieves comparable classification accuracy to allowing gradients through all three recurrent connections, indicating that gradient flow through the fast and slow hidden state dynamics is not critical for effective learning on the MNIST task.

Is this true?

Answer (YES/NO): NO